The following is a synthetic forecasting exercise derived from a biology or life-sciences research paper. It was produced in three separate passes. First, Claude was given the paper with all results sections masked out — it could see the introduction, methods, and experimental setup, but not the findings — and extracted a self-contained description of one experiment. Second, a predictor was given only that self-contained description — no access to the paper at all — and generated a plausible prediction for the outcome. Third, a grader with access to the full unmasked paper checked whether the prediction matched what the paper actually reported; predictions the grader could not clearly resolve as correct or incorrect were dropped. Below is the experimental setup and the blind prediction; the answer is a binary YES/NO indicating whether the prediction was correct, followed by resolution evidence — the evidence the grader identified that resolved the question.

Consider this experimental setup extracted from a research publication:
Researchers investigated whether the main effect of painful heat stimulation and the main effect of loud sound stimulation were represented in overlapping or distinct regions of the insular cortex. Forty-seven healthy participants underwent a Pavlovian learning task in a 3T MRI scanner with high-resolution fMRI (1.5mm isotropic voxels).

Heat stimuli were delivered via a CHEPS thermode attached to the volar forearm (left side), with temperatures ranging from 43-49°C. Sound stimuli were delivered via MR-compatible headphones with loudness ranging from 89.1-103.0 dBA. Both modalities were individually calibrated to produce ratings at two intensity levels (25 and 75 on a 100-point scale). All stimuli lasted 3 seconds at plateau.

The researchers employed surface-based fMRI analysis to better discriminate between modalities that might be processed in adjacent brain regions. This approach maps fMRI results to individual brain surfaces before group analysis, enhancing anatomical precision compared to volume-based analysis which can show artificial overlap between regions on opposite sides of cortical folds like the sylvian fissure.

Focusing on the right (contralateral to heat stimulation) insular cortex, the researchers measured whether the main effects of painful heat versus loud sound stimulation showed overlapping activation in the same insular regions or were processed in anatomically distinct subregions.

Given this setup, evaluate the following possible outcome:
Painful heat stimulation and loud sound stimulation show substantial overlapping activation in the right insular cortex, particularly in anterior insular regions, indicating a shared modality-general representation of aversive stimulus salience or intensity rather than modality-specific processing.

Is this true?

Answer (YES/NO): NO